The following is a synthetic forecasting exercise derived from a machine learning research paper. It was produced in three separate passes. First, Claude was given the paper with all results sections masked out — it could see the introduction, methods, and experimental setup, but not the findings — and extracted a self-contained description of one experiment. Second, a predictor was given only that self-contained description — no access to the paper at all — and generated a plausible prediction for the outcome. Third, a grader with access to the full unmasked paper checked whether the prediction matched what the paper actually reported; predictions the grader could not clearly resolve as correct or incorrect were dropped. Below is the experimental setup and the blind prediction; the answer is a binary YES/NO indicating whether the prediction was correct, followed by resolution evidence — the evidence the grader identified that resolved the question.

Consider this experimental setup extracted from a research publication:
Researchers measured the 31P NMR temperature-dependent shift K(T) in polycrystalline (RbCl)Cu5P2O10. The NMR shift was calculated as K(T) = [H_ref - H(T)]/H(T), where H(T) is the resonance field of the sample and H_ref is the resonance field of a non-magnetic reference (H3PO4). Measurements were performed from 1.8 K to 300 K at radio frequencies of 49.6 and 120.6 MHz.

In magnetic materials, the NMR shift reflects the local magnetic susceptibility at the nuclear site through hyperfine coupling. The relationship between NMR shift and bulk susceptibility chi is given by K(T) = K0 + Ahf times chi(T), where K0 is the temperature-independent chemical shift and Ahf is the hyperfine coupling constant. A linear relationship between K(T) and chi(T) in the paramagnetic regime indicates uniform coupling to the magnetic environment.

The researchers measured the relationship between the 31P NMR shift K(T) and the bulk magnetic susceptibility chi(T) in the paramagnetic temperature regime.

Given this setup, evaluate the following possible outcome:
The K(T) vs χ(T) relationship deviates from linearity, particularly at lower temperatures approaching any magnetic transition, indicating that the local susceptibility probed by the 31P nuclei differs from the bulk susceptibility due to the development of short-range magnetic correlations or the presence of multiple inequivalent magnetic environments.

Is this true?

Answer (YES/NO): NO